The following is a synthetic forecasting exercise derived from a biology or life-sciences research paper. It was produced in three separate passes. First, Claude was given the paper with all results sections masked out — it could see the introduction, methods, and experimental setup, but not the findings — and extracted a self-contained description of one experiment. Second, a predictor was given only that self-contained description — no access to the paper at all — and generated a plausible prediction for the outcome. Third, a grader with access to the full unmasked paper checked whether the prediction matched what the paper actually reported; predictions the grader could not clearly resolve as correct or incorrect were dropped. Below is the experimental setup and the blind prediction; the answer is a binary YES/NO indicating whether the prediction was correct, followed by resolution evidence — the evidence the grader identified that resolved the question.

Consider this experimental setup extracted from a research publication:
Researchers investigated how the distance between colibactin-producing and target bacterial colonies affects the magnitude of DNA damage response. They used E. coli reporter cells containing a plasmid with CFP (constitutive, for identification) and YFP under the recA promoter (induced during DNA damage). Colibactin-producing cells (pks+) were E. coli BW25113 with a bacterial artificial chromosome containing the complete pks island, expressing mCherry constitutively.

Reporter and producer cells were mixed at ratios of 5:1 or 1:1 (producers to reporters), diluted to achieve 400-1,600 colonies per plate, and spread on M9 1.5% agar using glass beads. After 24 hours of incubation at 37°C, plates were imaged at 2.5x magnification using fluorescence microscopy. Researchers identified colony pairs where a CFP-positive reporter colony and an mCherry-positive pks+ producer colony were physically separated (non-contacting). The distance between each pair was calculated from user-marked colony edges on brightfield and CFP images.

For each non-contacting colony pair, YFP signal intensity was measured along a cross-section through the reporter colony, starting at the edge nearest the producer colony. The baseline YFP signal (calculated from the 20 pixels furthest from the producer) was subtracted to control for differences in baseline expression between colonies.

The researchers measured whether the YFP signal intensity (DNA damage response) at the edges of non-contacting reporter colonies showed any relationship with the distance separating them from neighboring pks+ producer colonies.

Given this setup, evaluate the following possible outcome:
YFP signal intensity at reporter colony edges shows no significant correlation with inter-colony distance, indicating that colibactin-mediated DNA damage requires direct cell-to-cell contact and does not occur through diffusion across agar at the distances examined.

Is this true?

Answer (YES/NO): NO